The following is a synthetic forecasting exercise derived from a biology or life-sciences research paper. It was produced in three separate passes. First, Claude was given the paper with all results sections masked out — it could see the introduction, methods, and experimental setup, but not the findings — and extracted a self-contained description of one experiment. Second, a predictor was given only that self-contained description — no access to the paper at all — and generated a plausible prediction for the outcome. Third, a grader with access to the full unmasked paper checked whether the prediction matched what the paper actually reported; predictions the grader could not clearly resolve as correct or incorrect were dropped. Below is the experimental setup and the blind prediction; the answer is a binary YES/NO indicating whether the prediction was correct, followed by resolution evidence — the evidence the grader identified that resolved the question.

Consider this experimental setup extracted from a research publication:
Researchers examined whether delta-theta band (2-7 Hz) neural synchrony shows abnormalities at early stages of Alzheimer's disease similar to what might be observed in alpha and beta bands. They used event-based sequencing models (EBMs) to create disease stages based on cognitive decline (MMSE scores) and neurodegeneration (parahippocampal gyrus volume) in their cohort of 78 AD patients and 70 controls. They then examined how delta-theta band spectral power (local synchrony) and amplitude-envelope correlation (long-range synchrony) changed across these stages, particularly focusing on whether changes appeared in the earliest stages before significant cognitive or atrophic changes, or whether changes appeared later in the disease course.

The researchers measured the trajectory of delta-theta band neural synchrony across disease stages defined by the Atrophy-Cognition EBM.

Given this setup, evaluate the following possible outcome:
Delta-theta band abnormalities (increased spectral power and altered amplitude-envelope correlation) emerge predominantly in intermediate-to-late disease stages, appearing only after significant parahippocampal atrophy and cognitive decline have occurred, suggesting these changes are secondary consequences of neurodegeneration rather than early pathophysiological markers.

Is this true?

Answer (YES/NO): NO